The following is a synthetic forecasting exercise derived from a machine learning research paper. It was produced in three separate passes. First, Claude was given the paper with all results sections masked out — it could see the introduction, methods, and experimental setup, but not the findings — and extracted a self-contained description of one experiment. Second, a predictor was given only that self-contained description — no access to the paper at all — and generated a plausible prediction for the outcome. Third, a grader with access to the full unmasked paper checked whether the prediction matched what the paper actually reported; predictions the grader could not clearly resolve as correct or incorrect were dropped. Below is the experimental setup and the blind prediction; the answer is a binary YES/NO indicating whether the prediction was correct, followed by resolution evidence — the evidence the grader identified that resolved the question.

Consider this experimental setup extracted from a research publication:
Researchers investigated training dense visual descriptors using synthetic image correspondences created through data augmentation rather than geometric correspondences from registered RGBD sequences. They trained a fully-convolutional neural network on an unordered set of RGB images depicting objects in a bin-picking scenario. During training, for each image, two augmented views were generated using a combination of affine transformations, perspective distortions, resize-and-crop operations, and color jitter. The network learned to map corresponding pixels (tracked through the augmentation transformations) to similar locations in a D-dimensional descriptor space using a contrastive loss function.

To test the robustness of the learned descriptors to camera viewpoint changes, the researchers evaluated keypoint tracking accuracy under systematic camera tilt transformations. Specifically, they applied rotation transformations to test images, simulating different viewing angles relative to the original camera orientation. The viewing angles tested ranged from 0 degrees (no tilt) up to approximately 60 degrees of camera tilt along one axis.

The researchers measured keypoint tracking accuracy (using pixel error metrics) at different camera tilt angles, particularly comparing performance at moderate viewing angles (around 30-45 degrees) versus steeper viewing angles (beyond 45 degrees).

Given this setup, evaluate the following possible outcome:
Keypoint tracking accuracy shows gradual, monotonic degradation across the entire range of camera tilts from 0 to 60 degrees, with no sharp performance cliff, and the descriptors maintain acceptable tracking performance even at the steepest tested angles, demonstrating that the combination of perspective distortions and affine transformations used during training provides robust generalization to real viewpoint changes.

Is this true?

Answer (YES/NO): NO